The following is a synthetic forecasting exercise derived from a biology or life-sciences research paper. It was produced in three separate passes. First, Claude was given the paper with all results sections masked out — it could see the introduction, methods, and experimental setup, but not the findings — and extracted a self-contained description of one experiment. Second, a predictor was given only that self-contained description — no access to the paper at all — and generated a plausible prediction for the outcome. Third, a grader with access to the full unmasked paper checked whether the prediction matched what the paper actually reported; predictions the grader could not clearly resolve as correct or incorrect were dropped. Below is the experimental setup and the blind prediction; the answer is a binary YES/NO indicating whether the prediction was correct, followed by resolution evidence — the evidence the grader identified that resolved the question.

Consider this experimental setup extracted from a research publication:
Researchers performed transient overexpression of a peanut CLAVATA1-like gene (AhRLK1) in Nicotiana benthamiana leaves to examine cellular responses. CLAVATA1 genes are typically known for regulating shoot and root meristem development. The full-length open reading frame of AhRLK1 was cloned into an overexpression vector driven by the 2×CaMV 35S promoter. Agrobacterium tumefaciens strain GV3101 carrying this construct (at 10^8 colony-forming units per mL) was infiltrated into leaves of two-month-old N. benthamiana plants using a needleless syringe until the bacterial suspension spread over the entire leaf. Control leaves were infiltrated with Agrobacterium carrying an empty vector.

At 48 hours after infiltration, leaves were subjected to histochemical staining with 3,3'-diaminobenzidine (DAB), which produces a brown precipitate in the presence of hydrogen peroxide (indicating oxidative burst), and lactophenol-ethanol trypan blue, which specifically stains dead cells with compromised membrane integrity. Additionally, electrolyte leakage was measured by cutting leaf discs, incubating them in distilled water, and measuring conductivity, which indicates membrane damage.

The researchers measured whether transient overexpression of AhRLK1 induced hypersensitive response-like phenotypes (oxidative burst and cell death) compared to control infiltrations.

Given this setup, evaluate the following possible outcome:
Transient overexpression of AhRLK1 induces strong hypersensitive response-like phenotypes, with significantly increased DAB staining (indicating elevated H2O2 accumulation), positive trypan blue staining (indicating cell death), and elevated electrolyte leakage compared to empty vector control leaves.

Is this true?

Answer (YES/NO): YES